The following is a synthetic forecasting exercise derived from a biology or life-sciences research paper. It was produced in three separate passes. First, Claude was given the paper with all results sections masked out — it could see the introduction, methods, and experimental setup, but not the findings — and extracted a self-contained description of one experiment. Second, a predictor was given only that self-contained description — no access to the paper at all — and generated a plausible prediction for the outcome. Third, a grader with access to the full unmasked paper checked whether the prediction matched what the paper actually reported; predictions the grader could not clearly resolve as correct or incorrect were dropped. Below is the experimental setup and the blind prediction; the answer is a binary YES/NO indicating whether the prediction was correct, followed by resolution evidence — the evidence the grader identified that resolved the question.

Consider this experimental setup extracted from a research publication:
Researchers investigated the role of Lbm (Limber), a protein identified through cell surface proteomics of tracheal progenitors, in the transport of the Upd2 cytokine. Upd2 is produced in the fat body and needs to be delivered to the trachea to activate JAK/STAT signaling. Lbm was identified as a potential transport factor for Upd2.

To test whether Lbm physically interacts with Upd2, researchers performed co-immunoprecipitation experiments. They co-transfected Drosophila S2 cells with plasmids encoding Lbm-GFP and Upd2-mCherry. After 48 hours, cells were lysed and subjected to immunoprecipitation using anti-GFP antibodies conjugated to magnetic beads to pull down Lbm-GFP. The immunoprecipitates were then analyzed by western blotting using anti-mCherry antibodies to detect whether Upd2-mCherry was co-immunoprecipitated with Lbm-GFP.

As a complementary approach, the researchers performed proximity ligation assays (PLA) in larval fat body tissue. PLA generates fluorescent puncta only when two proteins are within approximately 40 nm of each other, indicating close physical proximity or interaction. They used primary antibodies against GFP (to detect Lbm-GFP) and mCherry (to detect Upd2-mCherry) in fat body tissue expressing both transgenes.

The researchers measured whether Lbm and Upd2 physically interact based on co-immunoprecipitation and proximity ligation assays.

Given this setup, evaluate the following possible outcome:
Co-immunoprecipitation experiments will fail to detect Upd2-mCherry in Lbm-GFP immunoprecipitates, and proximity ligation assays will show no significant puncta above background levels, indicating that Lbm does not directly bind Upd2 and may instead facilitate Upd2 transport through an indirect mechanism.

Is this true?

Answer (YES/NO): NO